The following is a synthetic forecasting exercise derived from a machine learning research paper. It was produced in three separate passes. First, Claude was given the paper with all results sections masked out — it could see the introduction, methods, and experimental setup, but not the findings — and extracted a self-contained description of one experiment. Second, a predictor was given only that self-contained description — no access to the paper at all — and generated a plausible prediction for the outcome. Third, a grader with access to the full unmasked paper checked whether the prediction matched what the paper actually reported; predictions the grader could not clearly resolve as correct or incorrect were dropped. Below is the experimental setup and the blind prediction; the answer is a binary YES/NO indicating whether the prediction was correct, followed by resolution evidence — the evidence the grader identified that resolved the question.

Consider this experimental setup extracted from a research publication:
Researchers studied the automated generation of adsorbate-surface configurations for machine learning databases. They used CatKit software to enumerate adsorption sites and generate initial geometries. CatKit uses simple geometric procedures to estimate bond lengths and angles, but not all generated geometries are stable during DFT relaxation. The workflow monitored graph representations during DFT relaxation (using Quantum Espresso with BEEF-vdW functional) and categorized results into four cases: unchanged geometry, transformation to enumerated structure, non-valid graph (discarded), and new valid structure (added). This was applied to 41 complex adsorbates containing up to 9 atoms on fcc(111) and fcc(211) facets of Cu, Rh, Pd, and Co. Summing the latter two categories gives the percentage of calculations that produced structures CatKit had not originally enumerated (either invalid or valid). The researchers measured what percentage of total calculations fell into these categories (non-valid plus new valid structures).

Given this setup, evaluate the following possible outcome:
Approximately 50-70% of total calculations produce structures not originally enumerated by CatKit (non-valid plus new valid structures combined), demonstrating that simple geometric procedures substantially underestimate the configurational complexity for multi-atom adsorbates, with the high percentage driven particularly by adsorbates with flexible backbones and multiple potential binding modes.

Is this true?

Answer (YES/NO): NO